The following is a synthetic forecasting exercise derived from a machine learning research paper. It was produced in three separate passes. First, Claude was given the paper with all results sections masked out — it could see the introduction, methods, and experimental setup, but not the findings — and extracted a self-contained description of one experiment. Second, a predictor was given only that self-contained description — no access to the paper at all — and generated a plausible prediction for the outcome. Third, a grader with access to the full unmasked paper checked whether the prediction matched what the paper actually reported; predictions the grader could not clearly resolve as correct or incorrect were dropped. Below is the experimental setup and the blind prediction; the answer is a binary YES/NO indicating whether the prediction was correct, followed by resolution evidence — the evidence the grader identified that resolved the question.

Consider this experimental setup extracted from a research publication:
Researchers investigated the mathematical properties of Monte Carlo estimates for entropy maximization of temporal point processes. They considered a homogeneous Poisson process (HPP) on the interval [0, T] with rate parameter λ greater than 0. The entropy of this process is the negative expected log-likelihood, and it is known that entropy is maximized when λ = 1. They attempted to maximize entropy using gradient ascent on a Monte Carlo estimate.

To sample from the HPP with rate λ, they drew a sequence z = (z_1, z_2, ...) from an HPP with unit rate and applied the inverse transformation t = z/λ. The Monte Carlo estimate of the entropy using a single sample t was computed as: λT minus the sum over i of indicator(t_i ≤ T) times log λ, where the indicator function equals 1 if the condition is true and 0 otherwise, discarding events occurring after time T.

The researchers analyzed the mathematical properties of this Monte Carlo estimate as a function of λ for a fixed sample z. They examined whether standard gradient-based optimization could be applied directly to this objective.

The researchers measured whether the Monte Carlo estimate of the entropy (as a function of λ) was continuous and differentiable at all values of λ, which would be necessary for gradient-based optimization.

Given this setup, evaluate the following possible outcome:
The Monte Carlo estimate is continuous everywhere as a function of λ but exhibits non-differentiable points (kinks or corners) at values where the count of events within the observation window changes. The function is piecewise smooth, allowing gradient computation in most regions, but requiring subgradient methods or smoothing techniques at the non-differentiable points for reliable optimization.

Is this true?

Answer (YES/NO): NO